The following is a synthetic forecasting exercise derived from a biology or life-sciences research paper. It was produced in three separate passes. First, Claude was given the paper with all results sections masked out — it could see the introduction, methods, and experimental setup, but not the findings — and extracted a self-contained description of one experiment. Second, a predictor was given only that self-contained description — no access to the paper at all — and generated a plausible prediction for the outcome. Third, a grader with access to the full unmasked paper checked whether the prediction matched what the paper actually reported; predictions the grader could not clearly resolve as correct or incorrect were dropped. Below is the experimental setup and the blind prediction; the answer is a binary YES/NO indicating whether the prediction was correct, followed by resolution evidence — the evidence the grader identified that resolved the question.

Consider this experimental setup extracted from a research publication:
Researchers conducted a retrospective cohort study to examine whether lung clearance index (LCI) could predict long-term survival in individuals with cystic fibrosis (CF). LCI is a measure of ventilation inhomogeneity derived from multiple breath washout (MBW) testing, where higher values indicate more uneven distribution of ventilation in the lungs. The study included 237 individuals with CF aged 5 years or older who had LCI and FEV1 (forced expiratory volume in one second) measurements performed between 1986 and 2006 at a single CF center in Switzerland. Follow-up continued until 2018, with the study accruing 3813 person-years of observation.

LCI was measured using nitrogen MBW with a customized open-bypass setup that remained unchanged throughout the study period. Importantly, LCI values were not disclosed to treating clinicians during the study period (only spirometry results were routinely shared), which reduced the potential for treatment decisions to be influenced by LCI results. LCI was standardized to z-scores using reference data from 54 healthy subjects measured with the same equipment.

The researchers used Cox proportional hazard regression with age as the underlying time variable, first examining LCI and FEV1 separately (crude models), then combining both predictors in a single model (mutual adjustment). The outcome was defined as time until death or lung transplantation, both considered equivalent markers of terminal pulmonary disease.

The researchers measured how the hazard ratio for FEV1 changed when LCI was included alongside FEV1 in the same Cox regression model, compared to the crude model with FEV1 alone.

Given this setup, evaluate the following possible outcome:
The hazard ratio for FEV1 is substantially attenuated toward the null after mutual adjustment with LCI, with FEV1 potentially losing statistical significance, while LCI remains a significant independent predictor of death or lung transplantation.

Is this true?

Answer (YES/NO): YES